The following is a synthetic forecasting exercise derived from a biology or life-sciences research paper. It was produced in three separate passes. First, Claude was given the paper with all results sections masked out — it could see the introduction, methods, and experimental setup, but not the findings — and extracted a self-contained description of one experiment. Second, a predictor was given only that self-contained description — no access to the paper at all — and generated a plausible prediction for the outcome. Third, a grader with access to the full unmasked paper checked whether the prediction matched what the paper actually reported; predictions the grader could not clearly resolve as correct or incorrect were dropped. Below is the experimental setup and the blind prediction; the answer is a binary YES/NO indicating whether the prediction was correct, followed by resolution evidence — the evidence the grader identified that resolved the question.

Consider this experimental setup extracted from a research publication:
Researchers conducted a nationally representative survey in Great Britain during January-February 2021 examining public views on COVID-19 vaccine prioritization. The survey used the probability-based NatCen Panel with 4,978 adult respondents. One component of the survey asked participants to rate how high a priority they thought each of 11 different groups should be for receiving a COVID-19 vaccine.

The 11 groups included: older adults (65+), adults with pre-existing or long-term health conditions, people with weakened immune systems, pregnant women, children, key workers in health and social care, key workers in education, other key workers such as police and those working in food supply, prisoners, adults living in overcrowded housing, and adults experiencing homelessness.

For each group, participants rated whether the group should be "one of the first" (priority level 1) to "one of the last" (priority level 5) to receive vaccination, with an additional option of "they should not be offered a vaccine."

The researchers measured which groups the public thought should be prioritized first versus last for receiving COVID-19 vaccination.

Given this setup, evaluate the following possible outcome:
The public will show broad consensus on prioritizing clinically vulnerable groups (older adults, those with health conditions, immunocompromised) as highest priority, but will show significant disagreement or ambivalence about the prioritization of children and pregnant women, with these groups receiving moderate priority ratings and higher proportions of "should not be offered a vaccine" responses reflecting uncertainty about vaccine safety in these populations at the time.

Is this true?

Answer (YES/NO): NO